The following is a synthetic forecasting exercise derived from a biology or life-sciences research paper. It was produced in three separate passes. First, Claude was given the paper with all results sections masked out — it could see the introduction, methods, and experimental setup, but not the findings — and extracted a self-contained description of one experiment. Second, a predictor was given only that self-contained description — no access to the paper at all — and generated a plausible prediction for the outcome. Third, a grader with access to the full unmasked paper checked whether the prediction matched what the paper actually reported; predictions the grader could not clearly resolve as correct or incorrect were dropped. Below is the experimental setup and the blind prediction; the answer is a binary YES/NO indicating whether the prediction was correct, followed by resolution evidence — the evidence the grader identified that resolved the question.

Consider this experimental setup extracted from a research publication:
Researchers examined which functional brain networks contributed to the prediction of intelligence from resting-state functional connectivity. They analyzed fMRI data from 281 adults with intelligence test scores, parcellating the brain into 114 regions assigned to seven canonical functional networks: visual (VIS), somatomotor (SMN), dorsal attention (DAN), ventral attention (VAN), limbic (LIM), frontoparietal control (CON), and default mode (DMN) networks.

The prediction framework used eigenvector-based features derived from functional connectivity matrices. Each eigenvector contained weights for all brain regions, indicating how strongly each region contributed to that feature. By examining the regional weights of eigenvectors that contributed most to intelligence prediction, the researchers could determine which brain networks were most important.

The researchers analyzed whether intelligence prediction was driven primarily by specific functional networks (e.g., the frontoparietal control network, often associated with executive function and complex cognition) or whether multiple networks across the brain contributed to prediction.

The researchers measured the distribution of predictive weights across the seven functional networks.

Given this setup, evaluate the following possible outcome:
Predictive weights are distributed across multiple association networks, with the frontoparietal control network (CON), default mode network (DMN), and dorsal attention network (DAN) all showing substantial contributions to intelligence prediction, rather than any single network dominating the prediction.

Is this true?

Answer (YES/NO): YES